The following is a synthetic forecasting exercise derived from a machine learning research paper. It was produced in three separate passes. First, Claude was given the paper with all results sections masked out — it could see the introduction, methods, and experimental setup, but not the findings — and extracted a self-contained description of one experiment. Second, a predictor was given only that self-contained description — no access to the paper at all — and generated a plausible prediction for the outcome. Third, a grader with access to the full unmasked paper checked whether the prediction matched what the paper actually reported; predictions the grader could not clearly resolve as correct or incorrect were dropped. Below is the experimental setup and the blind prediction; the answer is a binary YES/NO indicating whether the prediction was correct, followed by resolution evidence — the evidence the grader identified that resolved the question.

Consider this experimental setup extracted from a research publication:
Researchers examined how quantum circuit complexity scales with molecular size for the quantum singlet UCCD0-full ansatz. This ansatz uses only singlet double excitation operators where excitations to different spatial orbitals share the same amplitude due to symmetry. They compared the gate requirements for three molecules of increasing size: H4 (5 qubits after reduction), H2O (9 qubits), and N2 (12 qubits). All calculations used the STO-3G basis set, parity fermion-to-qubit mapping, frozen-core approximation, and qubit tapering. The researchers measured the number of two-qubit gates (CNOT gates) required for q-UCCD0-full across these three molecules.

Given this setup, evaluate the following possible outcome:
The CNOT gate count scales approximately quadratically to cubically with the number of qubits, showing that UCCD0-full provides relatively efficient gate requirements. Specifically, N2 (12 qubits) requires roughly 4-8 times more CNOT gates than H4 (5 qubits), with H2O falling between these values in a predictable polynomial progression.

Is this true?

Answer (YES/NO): NO